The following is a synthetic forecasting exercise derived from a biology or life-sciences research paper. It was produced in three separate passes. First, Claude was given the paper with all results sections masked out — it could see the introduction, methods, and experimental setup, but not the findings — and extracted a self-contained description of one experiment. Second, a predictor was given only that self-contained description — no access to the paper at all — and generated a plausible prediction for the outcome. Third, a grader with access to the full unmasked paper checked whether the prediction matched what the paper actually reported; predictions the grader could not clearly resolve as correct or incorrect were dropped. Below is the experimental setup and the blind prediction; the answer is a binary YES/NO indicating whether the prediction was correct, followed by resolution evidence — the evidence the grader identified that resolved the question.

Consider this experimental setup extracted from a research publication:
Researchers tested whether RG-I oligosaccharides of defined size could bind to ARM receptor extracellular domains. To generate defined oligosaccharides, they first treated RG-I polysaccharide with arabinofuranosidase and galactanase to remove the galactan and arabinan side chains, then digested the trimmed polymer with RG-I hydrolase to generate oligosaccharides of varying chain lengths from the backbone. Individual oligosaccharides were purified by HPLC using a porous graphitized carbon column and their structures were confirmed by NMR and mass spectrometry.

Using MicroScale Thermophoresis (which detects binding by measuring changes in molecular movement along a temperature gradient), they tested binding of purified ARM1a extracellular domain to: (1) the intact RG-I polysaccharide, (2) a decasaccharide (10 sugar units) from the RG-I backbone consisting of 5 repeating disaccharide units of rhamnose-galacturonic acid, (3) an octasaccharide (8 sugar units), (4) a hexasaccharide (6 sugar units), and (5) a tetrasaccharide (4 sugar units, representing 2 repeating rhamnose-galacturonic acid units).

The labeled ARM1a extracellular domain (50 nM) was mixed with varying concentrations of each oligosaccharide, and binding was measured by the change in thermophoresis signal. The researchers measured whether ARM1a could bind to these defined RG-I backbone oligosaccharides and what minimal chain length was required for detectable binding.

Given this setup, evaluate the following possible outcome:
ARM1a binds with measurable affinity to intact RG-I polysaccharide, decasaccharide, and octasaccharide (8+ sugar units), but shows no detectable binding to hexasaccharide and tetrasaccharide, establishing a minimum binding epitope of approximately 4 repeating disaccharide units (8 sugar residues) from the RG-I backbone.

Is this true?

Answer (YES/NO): NO